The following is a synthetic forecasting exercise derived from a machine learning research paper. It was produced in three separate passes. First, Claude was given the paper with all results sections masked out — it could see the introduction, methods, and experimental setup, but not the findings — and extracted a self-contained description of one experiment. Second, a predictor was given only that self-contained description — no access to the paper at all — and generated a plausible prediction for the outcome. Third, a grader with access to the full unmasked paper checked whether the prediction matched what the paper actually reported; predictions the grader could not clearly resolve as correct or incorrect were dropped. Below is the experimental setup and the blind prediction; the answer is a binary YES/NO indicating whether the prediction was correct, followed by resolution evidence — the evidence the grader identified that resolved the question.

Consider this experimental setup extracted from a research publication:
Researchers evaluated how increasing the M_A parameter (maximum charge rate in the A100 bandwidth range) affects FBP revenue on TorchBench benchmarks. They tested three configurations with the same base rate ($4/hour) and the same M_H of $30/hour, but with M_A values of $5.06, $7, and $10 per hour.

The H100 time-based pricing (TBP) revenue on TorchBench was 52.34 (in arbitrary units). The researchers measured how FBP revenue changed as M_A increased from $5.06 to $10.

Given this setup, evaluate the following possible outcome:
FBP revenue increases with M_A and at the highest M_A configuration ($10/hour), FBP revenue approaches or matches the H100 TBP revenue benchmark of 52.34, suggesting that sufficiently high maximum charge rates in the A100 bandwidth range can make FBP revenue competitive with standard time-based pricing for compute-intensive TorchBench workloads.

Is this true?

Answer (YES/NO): NO